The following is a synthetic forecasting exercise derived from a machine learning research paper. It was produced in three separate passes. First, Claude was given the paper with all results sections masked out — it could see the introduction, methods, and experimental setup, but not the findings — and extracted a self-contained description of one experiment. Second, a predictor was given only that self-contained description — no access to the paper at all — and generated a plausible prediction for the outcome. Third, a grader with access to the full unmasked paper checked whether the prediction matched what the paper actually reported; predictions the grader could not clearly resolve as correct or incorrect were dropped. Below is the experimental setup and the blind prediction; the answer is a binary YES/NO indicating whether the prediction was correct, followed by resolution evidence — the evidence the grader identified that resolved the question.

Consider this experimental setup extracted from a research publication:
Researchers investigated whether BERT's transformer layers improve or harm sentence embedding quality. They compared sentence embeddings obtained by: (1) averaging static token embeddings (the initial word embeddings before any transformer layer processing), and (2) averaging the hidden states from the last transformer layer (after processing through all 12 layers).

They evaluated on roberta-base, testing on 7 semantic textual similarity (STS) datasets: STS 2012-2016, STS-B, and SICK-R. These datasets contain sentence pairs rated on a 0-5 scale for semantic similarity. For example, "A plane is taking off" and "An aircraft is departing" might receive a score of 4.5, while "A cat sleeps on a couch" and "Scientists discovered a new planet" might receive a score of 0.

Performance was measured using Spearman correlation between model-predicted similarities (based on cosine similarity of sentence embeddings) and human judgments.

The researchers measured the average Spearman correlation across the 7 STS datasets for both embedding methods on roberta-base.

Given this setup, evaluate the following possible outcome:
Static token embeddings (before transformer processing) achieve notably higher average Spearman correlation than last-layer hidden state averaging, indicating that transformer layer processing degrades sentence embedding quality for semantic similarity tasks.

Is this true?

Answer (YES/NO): YES